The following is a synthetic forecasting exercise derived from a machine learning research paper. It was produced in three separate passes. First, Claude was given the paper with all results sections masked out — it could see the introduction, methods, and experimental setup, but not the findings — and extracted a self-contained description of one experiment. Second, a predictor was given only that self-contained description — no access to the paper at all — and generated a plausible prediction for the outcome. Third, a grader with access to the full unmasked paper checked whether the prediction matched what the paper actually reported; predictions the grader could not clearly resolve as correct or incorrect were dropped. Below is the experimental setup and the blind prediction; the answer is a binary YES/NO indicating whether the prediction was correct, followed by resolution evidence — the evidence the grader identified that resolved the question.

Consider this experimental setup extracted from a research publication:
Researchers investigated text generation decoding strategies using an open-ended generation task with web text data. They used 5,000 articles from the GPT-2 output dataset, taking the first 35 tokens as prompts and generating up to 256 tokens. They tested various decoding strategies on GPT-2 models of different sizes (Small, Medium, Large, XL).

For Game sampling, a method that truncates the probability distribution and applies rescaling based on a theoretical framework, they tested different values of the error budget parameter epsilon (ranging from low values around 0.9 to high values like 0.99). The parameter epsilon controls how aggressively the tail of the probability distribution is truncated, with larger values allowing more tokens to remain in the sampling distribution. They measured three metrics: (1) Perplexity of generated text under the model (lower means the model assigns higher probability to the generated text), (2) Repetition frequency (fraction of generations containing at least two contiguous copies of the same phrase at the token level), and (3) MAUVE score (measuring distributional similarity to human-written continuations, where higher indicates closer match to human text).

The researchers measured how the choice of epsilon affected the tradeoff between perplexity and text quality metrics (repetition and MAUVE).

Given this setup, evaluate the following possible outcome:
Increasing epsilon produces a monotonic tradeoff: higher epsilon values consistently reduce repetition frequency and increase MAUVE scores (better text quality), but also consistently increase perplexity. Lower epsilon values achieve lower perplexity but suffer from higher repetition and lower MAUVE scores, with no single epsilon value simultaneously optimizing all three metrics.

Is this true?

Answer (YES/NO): NO